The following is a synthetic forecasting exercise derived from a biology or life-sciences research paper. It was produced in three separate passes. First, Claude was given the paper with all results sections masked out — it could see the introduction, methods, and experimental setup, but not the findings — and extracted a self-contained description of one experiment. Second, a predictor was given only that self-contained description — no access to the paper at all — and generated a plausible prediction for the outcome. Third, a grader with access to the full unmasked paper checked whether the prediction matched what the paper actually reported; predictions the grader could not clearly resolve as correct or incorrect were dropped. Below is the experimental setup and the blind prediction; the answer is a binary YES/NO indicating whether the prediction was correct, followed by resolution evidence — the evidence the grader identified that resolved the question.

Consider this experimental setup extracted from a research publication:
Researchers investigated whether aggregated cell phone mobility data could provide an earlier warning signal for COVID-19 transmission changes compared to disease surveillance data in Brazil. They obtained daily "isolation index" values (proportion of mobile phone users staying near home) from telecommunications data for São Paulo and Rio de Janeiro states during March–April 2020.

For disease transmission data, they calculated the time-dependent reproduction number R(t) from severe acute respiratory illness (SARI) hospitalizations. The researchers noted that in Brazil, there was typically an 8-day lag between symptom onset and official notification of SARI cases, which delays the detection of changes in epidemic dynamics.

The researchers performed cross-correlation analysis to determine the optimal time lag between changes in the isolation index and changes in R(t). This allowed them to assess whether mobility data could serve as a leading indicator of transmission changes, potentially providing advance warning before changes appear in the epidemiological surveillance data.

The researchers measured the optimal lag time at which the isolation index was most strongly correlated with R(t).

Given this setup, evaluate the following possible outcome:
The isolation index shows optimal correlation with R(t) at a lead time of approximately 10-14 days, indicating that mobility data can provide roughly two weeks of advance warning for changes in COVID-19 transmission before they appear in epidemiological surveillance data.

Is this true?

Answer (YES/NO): NO